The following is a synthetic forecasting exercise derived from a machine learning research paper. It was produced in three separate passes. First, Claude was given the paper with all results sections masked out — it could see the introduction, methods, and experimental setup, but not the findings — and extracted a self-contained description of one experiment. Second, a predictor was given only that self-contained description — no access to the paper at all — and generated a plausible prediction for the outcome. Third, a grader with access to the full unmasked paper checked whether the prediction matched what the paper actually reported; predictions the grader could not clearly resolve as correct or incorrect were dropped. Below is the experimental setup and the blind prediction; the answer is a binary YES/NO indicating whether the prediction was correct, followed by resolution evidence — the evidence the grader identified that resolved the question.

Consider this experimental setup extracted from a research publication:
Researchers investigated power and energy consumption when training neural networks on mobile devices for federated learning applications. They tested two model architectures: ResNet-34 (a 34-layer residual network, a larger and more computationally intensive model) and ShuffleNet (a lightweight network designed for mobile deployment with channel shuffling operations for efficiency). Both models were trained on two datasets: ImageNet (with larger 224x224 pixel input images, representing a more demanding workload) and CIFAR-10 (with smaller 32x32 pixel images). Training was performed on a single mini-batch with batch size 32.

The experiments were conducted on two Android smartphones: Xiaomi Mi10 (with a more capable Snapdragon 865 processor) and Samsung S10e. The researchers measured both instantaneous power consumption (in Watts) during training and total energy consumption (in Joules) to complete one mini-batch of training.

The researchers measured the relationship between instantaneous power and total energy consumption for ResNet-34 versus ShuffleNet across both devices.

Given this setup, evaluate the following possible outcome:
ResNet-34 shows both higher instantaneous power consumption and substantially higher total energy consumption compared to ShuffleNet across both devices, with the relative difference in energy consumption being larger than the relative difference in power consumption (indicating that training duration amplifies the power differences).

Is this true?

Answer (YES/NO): NO